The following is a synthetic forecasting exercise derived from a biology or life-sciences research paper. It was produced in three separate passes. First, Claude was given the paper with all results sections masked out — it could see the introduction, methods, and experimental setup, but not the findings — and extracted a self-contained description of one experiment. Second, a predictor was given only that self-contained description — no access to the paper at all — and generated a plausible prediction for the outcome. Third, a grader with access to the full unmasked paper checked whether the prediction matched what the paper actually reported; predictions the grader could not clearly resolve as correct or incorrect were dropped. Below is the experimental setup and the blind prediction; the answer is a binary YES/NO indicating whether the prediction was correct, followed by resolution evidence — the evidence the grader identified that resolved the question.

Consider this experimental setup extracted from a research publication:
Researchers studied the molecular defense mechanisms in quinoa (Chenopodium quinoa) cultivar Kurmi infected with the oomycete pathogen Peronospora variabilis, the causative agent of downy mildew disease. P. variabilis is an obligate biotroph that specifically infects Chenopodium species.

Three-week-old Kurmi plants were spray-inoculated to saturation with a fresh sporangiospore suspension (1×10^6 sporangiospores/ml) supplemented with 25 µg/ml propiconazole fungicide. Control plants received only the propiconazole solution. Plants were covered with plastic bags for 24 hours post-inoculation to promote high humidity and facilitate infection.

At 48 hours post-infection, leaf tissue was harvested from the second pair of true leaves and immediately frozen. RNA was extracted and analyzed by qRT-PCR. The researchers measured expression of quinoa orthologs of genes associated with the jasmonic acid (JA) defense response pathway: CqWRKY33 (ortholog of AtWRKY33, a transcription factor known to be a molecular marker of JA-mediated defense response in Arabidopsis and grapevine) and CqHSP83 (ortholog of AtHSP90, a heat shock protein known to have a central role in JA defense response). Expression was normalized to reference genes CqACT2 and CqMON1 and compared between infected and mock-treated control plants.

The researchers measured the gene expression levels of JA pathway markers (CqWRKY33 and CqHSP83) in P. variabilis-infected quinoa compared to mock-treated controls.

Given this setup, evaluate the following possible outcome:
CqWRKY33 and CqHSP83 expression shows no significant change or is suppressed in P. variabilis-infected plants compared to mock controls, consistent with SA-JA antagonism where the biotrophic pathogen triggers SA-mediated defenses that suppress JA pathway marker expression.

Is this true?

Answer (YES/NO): NO